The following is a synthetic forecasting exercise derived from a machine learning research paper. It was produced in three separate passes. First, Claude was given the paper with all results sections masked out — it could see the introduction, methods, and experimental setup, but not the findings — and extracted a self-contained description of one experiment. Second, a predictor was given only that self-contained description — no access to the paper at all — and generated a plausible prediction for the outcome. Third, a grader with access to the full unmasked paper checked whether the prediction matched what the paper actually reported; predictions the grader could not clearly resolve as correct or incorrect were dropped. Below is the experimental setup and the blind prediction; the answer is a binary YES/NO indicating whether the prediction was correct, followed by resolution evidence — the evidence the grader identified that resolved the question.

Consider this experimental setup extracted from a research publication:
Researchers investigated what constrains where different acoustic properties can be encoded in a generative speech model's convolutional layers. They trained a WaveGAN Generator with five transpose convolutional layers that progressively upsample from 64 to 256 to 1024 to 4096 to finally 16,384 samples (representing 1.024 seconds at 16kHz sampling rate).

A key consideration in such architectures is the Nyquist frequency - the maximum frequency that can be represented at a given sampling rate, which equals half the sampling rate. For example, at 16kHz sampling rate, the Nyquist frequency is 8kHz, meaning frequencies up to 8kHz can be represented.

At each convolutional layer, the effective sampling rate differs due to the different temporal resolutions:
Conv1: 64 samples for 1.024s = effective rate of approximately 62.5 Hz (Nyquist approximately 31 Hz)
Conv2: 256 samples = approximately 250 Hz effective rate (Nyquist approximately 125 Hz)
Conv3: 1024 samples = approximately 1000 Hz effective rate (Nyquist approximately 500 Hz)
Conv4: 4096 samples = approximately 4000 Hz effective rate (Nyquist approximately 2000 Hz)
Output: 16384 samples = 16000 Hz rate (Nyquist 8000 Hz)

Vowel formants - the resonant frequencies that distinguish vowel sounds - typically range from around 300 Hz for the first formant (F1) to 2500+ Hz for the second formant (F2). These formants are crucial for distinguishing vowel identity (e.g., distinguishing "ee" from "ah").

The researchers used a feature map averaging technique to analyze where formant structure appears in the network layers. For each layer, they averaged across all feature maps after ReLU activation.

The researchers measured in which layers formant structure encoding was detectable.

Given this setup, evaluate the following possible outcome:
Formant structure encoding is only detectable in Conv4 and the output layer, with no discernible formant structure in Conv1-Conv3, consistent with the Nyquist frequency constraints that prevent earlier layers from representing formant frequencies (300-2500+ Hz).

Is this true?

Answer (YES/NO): NO